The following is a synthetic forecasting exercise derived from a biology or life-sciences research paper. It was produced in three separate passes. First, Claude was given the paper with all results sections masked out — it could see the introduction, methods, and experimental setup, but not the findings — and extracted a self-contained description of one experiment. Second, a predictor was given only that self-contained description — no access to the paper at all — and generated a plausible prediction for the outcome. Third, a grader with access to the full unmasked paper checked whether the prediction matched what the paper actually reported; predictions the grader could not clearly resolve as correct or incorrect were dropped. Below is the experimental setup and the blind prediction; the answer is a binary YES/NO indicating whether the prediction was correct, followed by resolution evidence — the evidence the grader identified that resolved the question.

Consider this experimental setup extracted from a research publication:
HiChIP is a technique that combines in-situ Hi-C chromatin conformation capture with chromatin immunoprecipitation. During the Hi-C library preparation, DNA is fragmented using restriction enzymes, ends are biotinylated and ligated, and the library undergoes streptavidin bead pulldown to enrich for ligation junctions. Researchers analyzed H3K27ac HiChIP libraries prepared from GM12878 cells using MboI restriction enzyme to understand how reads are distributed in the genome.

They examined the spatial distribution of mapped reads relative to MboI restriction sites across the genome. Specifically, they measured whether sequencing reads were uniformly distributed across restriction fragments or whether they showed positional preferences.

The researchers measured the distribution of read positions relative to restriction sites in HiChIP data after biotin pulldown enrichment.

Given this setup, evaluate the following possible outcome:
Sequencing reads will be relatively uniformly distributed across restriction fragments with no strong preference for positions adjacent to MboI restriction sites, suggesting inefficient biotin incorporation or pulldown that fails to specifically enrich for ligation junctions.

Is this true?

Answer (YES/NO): NO